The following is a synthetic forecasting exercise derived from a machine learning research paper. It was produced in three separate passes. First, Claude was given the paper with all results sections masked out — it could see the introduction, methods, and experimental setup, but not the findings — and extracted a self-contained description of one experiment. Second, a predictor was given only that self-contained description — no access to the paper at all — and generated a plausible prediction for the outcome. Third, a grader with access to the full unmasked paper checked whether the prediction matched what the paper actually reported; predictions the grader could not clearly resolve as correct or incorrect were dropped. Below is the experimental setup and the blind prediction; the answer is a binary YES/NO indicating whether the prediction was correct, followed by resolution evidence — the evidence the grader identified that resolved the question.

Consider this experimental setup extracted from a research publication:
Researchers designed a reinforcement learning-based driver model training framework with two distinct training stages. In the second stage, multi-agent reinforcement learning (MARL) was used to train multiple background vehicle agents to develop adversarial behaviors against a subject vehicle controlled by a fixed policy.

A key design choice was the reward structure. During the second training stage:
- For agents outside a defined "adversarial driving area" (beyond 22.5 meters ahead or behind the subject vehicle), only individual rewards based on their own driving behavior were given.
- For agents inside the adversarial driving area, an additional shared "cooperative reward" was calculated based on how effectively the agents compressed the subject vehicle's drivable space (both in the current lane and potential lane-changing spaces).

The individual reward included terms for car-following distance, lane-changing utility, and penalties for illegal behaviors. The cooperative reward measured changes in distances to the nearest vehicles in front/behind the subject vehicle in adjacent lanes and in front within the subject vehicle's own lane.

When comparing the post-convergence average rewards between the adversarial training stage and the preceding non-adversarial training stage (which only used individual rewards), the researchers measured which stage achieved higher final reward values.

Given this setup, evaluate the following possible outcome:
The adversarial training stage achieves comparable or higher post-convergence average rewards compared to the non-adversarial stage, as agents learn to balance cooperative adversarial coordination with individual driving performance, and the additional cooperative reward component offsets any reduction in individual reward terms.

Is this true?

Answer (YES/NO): YES